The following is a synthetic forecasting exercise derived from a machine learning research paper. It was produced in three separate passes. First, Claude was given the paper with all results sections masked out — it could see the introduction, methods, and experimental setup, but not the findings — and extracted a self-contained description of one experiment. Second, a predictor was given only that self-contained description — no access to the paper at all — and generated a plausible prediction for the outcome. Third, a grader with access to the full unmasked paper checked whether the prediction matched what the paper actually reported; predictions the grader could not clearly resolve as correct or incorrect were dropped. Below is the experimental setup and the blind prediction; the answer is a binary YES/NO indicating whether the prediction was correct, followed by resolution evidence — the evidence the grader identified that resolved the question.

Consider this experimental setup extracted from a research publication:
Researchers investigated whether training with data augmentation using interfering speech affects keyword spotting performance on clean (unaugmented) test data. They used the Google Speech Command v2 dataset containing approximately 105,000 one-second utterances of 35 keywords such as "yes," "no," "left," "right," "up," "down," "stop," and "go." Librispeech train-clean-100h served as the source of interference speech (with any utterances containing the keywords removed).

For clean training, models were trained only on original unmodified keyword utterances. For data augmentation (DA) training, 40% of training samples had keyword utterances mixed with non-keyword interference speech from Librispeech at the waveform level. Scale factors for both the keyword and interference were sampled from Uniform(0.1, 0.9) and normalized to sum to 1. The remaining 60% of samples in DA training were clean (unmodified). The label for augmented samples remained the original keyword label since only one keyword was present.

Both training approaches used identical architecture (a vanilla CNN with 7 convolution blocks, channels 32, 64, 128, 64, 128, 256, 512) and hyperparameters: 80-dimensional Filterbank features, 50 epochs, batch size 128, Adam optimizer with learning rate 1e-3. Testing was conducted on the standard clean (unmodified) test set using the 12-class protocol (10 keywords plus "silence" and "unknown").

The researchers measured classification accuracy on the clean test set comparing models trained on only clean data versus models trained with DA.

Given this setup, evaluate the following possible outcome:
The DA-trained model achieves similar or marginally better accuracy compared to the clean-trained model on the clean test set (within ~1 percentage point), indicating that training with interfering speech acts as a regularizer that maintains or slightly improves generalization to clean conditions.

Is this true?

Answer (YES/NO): YES